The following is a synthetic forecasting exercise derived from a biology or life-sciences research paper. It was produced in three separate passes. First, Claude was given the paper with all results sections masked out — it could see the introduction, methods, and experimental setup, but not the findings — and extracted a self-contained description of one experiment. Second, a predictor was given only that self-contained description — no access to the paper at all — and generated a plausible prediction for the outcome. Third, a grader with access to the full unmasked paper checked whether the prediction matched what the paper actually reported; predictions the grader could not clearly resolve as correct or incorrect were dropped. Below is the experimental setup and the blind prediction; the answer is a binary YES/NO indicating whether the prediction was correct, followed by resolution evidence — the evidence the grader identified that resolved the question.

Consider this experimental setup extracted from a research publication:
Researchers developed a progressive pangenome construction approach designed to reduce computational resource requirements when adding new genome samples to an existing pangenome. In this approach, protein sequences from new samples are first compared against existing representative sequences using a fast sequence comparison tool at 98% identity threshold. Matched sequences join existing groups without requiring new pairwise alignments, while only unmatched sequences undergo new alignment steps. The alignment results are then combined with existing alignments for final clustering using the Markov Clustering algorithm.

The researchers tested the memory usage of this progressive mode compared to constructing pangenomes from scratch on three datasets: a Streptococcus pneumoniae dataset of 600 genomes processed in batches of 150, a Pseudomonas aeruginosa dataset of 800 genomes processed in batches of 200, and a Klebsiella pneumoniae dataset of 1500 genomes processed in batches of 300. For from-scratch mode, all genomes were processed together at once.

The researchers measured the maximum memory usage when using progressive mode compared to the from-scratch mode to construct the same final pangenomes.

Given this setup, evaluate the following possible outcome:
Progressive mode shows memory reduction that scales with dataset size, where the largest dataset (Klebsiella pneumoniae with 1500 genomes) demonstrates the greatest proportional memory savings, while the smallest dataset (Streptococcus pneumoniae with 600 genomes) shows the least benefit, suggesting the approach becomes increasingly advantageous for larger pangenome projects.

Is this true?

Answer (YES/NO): NO